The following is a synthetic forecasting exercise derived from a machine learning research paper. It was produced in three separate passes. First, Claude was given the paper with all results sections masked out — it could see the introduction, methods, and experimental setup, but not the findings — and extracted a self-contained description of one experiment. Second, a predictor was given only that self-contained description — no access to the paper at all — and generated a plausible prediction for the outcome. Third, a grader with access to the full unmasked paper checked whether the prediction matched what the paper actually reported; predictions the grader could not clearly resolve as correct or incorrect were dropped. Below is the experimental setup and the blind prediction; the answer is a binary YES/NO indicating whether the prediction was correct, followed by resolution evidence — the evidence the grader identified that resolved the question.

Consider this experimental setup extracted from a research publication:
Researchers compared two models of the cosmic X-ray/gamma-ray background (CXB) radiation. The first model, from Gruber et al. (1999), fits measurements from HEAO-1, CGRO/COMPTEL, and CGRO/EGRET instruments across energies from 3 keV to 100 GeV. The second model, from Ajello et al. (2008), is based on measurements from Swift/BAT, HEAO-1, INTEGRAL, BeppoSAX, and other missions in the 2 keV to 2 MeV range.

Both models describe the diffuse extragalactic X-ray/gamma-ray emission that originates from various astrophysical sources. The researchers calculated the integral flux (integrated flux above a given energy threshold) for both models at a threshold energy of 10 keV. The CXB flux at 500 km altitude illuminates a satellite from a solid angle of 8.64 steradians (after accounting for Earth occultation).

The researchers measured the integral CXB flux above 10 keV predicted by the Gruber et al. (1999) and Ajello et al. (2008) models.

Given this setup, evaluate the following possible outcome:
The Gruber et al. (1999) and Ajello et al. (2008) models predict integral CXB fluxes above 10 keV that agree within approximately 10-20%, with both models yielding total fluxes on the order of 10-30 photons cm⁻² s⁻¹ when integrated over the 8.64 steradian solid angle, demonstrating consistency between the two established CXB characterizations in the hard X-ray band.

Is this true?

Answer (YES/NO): NO